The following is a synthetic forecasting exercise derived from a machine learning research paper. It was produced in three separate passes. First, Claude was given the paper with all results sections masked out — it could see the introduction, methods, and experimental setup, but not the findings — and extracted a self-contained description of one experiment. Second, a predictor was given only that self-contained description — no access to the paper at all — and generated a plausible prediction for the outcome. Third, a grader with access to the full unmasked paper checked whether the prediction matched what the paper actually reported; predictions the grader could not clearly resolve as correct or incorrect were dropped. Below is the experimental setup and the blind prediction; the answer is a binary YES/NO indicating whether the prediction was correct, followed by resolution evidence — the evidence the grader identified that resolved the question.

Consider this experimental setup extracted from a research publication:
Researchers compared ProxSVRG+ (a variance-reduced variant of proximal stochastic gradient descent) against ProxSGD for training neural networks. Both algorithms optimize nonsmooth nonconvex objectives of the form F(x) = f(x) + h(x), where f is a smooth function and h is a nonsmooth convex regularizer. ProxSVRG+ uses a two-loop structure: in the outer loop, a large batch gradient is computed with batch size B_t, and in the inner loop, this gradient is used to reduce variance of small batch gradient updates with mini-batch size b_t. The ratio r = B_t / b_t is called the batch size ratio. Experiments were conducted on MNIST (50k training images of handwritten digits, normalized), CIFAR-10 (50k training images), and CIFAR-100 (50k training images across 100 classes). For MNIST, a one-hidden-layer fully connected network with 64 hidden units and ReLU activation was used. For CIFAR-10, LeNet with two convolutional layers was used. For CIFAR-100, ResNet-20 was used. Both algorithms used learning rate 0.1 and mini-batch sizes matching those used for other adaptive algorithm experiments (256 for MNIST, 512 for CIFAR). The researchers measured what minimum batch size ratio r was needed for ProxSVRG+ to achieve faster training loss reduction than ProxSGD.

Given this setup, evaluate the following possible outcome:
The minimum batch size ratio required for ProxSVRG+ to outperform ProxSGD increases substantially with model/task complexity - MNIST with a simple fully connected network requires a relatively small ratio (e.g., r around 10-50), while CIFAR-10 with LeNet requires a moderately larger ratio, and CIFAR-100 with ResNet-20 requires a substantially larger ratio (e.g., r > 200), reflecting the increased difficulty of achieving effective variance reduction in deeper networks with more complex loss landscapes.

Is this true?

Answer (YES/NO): NO